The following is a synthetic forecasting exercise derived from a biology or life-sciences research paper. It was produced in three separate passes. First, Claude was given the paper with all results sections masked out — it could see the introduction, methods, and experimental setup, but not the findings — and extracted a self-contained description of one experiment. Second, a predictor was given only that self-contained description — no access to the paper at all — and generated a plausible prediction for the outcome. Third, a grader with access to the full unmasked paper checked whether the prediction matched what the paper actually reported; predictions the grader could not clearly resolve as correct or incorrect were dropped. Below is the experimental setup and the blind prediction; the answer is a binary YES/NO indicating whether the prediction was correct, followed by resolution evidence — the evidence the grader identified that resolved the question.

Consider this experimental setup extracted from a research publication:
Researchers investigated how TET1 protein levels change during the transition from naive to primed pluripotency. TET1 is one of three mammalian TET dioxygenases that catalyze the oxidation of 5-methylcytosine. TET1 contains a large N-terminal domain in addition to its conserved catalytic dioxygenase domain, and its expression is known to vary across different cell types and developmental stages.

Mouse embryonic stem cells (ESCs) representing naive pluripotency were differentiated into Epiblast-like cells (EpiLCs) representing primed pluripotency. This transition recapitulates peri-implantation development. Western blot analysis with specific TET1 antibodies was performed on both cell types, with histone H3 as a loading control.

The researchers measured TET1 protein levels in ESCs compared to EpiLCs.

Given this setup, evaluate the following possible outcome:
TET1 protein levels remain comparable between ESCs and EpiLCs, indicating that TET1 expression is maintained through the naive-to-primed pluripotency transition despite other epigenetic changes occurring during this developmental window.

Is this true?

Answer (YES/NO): YES